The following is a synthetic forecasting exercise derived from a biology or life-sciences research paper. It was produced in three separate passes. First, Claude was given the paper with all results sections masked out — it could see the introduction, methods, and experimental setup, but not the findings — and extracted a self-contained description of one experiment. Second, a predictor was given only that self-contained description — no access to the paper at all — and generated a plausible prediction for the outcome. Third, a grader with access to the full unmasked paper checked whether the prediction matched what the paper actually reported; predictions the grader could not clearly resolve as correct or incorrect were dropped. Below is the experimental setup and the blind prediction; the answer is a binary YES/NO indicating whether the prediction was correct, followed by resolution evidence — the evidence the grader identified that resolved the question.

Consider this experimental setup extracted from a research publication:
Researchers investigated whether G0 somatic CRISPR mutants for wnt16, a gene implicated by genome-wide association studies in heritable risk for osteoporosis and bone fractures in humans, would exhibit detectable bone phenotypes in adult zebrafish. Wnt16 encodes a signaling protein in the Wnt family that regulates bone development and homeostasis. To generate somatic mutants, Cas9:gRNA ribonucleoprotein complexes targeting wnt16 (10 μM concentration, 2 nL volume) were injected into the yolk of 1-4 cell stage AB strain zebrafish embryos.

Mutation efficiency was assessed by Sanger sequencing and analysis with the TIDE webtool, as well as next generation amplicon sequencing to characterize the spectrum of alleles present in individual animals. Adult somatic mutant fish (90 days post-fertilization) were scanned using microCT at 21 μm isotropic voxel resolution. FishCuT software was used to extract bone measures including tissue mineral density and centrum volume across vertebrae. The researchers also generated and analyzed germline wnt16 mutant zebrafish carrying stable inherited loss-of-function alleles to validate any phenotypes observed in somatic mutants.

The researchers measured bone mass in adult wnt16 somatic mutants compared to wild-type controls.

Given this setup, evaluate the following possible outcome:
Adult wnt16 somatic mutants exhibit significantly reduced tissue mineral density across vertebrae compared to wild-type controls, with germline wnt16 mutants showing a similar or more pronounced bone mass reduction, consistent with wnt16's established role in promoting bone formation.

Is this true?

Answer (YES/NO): NO